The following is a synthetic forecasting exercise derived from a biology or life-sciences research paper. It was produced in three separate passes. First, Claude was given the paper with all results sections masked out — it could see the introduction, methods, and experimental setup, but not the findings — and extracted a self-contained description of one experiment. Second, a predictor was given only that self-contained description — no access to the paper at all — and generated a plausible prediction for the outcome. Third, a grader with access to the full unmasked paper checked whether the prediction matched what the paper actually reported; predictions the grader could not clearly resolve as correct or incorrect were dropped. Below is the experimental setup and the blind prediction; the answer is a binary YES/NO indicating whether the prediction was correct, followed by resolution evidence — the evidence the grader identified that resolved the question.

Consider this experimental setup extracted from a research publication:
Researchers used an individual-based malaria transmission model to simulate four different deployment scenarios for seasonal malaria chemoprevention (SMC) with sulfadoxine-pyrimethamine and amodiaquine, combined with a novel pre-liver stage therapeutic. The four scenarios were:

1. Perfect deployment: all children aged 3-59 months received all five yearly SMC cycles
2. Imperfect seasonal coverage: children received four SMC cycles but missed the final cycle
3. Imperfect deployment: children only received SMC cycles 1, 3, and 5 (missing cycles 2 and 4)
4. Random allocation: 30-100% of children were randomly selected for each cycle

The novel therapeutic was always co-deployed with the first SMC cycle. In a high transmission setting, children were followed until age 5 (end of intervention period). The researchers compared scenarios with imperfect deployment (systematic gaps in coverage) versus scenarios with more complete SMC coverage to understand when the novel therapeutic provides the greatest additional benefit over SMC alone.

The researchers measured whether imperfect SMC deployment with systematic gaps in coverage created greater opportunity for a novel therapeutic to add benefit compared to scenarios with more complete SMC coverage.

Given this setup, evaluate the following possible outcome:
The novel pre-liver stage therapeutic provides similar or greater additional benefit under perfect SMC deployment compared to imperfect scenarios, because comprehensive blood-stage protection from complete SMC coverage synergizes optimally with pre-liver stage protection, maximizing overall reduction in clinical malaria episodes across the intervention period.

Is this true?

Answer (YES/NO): NO